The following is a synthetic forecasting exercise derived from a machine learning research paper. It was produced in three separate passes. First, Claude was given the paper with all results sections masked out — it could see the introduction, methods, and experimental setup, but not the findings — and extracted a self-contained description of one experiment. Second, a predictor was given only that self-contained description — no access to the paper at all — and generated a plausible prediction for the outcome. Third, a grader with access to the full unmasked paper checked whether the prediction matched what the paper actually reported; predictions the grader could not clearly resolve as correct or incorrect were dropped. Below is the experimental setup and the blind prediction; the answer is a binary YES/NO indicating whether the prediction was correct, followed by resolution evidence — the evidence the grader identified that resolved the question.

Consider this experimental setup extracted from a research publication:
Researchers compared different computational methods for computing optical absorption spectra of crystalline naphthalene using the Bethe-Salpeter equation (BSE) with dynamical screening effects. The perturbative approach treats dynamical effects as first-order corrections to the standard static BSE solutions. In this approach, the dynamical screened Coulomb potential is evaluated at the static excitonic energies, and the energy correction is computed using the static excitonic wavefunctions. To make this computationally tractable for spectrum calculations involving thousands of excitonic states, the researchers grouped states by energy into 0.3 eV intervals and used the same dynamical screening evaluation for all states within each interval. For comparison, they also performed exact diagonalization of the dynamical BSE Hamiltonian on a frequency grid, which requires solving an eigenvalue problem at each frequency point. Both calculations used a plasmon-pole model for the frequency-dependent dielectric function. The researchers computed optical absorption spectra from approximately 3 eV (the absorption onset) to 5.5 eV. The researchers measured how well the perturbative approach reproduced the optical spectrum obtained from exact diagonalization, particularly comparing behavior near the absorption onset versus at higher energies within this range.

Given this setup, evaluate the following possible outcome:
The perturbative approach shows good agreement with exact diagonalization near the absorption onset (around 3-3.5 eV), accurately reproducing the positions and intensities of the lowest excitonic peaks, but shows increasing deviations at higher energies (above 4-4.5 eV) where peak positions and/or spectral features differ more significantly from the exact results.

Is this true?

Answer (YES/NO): NO